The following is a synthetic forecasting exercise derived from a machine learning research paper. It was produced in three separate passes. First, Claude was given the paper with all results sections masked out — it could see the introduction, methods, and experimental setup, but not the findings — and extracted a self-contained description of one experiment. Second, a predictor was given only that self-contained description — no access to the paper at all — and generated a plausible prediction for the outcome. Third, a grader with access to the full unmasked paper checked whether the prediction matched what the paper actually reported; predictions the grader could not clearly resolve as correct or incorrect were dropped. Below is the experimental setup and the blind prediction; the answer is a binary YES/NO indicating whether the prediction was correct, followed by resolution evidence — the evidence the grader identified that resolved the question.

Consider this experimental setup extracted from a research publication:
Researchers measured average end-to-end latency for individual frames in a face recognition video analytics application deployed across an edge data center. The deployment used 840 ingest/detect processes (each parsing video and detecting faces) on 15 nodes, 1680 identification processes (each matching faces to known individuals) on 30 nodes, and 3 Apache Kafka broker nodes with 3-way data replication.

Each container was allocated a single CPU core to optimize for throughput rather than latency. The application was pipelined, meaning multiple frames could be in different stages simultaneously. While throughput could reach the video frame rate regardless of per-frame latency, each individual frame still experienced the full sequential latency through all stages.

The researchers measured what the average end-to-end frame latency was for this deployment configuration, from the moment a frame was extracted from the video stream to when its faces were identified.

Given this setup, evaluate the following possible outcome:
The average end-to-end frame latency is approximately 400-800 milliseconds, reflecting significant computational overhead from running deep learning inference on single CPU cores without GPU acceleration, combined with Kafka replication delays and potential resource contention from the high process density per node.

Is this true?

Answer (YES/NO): NO